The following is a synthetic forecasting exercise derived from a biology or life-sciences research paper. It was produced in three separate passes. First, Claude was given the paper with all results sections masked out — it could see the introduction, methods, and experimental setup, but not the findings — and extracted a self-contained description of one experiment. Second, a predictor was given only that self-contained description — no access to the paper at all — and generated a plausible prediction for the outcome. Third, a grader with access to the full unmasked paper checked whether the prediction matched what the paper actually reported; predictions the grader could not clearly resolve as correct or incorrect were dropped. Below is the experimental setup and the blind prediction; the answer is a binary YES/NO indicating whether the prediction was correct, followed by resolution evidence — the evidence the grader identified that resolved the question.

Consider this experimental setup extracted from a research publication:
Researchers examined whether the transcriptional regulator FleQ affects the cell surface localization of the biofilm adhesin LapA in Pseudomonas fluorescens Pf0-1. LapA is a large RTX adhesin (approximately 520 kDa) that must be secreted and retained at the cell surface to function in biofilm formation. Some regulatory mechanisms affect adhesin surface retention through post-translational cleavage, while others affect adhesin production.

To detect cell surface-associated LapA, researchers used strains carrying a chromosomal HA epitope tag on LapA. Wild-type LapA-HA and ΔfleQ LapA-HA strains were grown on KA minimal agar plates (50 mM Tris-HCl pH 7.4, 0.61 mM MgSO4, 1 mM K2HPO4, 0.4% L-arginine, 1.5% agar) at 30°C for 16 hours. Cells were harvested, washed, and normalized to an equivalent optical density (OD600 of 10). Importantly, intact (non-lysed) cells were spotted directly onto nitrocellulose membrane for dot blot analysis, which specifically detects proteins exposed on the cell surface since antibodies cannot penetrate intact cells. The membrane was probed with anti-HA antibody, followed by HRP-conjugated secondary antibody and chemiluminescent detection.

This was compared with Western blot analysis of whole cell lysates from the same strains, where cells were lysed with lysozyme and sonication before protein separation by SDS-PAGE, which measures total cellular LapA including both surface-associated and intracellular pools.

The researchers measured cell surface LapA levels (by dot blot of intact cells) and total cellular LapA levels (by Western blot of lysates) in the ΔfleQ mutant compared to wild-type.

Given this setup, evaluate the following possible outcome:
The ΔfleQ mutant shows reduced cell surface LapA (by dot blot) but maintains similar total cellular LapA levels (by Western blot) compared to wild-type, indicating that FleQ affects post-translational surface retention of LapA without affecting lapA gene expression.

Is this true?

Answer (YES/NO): NO